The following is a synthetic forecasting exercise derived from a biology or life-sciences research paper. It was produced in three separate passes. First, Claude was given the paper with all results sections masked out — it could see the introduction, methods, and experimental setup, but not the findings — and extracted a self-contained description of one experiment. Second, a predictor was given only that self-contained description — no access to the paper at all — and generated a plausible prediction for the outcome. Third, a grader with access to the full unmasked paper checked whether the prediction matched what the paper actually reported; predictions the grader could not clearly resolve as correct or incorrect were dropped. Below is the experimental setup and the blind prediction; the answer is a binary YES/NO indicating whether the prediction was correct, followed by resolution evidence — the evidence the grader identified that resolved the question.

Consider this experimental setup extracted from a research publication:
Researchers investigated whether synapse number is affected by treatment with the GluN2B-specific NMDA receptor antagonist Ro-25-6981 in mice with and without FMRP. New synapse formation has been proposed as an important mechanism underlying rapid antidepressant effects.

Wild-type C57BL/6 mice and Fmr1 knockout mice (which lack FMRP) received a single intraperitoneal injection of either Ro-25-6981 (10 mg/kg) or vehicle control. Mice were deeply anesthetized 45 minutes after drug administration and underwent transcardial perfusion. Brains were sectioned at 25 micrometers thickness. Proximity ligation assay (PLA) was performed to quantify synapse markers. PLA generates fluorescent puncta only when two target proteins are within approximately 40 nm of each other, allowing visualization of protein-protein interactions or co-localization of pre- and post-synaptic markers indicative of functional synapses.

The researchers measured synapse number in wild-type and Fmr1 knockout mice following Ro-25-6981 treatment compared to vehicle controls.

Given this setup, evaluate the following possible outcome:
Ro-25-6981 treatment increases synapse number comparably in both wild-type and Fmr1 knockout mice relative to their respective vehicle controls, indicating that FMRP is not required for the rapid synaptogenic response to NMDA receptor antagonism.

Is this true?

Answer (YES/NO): NO